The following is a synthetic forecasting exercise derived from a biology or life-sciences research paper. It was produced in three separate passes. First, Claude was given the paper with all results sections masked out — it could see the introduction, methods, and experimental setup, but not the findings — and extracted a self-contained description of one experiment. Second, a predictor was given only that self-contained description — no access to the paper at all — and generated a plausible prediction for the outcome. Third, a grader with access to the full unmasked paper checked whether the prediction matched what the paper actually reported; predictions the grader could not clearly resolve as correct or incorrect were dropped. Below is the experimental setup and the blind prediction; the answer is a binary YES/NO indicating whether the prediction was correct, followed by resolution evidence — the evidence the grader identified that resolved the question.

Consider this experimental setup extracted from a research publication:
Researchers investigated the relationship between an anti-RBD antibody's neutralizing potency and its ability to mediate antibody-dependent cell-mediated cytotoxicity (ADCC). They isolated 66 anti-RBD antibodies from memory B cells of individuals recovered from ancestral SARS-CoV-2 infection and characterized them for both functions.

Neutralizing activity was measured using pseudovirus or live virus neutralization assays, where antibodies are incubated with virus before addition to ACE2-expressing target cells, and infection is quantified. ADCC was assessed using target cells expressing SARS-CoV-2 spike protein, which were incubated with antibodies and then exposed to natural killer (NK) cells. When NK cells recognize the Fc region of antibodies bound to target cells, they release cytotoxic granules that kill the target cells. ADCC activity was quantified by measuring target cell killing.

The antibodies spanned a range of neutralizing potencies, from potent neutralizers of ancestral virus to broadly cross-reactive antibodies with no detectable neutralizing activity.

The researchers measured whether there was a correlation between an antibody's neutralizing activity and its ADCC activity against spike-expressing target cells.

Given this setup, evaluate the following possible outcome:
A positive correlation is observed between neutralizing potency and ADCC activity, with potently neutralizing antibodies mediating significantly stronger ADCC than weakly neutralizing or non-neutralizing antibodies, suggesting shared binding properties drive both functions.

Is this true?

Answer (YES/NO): NO